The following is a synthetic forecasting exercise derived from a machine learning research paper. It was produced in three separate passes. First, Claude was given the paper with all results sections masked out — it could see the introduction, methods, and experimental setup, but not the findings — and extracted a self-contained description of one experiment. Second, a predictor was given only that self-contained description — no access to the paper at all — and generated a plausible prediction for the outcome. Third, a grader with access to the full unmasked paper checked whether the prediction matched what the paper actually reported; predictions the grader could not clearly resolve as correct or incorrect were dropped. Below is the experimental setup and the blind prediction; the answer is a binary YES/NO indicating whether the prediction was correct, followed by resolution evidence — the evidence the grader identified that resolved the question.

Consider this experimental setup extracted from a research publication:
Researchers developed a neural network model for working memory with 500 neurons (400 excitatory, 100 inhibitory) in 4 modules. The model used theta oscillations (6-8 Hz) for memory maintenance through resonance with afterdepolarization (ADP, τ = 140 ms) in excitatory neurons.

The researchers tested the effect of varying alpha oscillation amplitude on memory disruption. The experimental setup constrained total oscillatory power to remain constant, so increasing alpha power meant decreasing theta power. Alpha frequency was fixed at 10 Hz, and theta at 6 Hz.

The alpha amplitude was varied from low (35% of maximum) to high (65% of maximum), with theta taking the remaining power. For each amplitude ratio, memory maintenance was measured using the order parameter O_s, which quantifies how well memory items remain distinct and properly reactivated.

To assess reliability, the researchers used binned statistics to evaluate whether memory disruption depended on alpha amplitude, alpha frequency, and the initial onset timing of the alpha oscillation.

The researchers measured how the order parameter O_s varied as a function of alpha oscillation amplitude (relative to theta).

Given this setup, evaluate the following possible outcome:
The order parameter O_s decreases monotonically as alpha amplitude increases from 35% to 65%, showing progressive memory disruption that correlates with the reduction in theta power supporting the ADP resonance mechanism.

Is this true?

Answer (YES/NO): NO